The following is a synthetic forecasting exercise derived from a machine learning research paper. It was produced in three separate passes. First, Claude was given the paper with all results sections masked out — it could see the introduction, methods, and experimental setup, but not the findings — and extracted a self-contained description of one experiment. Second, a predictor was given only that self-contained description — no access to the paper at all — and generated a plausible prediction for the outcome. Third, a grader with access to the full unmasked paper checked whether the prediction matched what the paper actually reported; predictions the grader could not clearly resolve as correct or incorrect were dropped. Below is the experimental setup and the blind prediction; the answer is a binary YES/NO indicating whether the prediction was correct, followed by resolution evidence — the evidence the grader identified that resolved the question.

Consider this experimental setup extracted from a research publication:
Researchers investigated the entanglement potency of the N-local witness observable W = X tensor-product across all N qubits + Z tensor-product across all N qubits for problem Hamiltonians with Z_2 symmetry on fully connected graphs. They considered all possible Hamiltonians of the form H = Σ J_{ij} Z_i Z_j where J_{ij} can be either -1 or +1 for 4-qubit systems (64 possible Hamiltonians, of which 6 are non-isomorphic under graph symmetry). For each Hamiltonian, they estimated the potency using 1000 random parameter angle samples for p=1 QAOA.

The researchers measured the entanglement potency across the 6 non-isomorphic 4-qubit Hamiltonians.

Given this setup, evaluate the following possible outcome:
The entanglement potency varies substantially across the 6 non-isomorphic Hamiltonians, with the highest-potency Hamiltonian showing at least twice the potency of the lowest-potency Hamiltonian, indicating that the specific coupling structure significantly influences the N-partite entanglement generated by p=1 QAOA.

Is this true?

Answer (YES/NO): YES